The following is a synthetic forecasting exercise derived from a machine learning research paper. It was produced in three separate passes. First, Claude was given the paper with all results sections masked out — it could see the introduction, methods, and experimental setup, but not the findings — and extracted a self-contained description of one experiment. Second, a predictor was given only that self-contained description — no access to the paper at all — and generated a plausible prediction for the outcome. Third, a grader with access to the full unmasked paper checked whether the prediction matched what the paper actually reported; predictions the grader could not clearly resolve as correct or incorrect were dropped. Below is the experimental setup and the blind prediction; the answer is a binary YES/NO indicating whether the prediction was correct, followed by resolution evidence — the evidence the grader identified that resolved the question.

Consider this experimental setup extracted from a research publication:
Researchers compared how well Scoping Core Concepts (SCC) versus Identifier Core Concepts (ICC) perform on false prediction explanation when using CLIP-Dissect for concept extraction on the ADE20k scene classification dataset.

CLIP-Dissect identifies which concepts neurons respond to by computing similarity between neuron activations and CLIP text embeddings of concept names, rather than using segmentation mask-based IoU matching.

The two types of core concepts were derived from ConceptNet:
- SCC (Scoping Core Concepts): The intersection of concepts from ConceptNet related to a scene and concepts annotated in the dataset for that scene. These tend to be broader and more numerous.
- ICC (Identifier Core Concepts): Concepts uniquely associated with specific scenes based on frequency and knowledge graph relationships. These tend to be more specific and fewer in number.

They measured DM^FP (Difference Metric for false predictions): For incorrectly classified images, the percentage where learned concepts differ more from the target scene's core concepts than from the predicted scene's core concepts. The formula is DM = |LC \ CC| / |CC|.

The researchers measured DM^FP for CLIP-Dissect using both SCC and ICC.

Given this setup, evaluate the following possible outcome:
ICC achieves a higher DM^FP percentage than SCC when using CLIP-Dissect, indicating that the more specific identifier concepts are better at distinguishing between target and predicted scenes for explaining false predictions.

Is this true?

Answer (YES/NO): NO